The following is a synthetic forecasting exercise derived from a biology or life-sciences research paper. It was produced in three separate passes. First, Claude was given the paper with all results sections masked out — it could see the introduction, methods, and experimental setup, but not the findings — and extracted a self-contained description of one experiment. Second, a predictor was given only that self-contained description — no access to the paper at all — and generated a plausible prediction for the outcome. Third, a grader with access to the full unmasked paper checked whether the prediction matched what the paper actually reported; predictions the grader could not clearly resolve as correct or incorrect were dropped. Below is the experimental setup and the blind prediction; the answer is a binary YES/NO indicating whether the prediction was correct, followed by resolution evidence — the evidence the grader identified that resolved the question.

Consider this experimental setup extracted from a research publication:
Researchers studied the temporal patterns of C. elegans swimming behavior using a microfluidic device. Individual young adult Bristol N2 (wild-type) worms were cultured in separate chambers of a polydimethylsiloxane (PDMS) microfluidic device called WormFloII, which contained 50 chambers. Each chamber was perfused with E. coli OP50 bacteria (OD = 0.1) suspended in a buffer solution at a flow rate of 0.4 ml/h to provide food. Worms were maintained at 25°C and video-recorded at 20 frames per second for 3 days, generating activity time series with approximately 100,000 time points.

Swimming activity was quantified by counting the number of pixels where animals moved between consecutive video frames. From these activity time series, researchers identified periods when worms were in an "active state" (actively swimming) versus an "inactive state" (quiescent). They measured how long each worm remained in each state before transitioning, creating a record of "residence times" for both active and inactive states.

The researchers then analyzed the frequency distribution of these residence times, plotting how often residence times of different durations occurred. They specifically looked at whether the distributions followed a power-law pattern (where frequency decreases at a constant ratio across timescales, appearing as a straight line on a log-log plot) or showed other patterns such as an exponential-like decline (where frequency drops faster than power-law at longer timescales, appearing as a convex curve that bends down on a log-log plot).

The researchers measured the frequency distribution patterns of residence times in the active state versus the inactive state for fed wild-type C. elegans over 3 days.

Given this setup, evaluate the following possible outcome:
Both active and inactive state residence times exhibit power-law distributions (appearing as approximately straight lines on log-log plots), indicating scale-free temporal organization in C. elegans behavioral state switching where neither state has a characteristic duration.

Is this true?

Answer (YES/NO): NO